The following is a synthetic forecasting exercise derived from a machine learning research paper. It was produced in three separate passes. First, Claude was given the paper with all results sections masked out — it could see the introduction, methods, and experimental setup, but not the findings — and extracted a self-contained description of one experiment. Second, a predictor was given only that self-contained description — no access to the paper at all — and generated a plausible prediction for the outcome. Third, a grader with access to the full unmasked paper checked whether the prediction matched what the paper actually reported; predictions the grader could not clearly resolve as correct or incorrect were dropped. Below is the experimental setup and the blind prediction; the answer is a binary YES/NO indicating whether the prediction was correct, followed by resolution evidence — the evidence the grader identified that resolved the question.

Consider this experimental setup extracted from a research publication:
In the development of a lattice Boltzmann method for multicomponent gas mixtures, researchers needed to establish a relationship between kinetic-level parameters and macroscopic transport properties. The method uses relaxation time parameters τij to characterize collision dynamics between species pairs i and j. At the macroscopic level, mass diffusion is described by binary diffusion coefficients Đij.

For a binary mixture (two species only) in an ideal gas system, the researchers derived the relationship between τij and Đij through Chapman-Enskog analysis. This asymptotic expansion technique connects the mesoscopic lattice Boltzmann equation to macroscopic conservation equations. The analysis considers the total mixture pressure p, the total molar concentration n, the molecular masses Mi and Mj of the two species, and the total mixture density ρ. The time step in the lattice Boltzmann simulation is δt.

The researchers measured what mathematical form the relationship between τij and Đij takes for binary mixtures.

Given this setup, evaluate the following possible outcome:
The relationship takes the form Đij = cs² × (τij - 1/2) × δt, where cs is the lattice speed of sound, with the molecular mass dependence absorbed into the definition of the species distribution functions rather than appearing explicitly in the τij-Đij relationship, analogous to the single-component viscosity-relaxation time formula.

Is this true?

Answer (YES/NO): NO